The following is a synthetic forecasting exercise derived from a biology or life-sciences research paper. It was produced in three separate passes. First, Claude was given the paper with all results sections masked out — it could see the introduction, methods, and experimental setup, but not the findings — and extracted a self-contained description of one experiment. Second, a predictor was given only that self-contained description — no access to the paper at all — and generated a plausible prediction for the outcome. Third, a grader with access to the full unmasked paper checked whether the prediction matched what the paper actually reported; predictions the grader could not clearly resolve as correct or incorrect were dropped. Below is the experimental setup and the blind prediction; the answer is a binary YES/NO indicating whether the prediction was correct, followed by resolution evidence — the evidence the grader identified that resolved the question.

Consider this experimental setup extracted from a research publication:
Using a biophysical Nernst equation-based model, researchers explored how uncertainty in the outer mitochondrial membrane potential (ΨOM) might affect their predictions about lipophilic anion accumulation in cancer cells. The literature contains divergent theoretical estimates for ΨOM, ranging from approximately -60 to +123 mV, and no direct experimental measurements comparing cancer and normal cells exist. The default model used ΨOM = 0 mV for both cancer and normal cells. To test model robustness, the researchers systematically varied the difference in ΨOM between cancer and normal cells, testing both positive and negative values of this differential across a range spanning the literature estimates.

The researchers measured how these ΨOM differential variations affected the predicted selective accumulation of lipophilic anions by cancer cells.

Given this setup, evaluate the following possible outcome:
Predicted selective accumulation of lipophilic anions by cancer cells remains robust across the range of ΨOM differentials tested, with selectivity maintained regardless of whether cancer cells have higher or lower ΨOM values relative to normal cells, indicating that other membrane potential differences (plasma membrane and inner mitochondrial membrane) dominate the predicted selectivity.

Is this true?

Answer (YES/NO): YES